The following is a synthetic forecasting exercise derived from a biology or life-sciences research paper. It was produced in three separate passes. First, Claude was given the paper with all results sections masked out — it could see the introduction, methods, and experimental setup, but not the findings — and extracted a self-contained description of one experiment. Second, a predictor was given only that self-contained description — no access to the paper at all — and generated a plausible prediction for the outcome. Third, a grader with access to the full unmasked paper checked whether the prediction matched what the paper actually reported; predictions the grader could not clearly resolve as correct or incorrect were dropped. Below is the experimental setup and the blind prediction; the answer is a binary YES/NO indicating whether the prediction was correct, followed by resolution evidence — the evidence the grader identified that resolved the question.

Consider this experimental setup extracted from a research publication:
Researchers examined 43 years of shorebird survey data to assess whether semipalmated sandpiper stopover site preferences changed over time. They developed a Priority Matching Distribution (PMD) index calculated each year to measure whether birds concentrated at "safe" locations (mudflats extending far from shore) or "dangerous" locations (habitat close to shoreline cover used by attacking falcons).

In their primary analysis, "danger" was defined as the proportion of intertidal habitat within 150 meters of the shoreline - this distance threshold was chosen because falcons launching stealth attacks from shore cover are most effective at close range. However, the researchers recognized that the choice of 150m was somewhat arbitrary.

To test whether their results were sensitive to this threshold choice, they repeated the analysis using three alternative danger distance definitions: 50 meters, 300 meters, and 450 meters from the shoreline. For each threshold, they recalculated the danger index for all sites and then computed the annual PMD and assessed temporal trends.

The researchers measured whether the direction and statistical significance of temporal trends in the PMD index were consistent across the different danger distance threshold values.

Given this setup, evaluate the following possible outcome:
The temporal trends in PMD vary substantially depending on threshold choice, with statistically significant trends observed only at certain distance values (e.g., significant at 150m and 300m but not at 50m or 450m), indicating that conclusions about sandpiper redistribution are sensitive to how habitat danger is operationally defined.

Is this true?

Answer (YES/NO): NO